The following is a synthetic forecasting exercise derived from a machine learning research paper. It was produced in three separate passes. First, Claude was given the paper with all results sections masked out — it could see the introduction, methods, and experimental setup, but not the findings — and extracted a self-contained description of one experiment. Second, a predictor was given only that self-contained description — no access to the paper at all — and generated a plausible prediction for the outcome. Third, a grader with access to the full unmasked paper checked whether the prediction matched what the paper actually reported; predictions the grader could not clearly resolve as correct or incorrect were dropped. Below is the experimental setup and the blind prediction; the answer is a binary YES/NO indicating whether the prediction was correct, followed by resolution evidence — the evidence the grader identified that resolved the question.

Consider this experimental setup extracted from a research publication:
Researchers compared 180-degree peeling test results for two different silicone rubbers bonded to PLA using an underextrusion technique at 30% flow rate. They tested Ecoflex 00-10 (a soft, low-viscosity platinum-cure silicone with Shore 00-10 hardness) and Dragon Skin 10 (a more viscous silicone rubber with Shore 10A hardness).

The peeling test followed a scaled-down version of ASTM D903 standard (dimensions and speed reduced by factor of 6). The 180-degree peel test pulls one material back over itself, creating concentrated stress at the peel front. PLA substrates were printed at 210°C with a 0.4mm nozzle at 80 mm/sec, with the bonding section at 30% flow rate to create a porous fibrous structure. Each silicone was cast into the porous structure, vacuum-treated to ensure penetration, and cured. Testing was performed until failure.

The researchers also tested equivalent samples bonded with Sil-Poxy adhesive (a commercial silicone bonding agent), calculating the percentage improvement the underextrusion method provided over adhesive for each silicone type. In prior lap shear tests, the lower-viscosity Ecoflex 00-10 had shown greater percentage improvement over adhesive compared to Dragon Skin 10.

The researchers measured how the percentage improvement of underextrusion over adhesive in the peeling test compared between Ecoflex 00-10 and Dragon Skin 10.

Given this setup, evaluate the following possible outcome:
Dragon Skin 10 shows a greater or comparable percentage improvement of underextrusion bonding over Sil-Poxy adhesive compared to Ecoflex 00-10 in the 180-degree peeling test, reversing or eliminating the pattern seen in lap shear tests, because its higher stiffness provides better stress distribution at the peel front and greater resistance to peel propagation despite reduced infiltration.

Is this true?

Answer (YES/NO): YES